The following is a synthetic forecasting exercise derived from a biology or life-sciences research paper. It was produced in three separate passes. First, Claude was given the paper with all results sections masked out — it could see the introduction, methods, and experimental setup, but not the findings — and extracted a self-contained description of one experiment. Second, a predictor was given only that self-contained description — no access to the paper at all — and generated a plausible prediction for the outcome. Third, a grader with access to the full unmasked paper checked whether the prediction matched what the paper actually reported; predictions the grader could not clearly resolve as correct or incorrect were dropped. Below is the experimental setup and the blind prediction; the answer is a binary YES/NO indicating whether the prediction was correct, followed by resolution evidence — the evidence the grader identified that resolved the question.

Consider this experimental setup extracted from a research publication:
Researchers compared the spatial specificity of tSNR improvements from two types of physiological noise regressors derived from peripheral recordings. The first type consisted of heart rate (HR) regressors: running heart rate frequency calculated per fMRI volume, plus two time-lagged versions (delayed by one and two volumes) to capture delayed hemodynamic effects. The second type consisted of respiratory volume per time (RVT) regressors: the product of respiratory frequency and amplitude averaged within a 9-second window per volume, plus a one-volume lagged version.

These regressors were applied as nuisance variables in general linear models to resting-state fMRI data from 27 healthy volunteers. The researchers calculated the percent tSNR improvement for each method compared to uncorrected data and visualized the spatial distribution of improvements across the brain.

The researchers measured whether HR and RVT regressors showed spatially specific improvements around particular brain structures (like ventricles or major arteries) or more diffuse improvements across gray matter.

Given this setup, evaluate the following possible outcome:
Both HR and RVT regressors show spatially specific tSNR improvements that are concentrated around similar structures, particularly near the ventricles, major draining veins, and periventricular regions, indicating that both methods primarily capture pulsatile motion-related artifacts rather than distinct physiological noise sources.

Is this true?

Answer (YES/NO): NO